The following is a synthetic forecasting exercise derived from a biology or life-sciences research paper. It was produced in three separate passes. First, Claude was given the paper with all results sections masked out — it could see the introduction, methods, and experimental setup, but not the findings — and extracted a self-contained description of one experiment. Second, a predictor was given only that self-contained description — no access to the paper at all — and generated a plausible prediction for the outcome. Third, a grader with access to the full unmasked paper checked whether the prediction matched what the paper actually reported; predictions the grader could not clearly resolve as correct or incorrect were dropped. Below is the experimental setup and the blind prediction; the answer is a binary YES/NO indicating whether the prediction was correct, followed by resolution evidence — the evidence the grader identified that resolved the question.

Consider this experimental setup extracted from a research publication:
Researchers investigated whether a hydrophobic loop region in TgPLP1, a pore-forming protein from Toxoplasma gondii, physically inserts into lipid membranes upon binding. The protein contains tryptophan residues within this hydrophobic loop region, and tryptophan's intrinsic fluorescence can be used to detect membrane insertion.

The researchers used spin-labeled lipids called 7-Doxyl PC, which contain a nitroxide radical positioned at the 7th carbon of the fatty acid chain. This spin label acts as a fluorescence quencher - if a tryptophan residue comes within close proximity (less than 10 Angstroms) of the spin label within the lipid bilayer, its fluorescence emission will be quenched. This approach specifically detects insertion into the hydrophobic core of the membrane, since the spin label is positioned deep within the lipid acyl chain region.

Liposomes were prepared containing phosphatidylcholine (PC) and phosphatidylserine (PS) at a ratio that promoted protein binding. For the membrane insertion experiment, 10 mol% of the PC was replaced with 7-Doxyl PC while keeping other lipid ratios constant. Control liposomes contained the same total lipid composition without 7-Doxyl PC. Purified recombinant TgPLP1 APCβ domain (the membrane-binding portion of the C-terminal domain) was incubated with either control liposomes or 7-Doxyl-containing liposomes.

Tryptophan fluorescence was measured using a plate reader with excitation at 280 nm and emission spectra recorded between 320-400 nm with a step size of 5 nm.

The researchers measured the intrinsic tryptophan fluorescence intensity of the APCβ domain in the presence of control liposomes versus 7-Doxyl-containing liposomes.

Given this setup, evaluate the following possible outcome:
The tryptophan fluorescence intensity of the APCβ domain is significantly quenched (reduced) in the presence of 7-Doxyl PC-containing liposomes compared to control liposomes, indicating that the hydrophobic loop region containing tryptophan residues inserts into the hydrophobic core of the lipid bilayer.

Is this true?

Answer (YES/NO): YES